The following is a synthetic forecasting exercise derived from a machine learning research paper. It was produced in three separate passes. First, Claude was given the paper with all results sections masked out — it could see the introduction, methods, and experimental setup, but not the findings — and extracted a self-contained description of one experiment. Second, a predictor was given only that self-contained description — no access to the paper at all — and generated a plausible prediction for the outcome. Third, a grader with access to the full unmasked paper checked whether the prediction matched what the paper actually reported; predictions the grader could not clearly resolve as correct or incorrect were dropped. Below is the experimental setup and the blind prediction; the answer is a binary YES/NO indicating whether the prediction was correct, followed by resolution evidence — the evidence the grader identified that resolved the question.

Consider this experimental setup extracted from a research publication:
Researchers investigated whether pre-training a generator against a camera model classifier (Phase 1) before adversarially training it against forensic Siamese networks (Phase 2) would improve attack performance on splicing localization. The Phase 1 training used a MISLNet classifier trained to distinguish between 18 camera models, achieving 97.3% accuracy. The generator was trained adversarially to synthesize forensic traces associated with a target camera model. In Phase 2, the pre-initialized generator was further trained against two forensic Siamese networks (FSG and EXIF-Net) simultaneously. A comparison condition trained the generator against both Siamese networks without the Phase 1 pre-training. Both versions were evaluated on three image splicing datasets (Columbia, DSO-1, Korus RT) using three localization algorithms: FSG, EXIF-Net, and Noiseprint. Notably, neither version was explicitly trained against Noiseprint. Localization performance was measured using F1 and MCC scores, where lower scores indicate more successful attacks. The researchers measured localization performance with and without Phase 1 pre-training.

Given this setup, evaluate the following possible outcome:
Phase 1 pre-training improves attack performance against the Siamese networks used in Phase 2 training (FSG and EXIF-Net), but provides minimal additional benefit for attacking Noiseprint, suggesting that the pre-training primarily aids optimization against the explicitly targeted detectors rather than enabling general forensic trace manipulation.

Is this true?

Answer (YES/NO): NO